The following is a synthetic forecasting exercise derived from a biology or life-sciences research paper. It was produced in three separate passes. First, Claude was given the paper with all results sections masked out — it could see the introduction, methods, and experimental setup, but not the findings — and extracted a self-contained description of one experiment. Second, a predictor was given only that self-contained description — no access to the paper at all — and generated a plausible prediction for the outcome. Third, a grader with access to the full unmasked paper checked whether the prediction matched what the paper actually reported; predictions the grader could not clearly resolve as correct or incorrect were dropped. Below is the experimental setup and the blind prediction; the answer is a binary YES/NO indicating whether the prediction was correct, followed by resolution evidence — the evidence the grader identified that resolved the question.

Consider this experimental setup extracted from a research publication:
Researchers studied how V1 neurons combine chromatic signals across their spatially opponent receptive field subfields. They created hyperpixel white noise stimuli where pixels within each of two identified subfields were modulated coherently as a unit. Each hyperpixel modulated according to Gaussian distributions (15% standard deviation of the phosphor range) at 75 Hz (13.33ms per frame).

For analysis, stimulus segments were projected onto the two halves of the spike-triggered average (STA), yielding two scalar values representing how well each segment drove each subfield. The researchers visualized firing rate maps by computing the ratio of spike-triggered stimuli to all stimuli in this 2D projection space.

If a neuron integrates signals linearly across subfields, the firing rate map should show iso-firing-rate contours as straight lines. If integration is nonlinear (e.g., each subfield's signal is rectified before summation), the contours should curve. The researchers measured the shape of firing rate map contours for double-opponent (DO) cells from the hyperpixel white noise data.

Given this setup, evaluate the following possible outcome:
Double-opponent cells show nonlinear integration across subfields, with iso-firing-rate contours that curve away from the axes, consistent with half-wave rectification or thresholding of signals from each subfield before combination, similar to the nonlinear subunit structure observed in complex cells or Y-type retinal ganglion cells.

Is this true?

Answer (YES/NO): NO